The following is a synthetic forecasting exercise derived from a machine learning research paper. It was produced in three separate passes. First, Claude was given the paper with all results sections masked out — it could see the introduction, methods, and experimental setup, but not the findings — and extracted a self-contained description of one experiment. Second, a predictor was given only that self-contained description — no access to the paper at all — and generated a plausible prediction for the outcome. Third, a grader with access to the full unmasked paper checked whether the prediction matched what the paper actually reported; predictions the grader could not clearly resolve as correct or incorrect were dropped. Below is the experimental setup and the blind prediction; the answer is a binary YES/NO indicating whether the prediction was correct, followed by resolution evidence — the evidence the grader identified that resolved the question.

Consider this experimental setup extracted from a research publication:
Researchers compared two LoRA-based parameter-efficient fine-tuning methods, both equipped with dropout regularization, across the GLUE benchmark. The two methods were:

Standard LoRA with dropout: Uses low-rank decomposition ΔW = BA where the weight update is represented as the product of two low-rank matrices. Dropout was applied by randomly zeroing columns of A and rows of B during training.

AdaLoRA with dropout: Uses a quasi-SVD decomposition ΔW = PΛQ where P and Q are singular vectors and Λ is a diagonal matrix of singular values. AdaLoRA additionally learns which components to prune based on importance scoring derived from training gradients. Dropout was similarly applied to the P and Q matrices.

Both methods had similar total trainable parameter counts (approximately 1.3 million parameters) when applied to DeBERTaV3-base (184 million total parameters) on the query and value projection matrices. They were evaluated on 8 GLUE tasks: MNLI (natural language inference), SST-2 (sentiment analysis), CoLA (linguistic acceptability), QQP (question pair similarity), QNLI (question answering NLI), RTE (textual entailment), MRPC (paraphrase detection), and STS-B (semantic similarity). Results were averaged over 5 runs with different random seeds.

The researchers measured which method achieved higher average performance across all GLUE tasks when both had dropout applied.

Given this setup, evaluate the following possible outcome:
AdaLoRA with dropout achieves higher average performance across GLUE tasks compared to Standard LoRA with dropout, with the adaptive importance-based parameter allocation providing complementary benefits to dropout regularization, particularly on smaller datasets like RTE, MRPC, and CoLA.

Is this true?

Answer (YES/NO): NO